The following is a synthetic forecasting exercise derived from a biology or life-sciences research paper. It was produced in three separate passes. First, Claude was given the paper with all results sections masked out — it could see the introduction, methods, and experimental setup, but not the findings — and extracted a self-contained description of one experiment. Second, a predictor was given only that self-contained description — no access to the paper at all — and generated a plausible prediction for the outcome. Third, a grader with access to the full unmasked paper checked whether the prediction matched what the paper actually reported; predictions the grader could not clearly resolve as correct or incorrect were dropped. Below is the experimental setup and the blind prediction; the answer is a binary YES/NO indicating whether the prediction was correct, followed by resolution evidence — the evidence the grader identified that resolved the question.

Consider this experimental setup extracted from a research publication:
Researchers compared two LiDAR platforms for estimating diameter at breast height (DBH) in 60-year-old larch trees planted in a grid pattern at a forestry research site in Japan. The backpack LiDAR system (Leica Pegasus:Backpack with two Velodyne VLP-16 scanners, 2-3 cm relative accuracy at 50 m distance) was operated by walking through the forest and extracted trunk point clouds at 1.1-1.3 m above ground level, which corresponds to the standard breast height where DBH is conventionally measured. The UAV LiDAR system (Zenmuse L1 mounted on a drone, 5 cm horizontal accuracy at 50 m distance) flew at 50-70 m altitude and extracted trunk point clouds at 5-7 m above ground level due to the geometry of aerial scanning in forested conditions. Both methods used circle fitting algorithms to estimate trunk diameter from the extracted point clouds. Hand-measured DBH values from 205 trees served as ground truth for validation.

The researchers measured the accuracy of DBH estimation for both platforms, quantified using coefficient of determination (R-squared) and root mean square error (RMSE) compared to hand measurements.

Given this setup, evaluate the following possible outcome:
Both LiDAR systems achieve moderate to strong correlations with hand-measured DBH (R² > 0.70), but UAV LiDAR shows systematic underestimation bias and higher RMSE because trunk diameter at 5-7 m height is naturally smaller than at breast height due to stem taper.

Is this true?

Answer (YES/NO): NO